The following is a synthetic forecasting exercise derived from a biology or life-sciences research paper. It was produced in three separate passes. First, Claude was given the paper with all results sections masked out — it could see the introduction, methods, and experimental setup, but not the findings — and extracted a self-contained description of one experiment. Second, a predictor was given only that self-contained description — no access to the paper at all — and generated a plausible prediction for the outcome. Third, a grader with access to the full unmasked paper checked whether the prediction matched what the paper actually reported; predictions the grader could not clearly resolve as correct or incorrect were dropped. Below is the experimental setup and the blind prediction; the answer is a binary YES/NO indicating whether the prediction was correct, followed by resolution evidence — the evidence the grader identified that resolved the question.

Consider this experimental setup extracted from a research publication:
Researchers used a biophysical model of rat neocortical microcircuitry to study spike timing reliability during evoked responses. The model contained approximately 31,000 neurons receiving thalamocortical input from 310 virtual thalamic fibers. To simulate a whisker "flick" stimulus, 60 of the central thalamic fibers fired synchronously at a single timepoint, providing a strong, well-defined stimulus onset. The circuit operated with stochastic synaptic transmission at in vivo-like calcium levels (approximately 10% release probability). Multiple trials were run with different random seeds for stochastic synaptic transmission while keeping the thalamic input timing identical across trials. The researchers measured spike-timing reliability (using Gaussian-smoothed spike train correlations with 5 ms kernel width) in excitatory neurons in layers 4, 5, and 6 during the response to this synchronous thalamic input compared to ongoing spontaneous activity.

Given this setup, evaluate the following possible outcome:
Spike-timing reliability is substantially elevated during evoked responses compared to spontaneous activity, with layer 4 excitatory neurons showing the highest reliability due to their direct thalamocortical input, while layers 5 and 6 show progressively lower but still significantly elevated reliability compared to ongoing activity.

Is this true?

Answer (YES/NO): NO